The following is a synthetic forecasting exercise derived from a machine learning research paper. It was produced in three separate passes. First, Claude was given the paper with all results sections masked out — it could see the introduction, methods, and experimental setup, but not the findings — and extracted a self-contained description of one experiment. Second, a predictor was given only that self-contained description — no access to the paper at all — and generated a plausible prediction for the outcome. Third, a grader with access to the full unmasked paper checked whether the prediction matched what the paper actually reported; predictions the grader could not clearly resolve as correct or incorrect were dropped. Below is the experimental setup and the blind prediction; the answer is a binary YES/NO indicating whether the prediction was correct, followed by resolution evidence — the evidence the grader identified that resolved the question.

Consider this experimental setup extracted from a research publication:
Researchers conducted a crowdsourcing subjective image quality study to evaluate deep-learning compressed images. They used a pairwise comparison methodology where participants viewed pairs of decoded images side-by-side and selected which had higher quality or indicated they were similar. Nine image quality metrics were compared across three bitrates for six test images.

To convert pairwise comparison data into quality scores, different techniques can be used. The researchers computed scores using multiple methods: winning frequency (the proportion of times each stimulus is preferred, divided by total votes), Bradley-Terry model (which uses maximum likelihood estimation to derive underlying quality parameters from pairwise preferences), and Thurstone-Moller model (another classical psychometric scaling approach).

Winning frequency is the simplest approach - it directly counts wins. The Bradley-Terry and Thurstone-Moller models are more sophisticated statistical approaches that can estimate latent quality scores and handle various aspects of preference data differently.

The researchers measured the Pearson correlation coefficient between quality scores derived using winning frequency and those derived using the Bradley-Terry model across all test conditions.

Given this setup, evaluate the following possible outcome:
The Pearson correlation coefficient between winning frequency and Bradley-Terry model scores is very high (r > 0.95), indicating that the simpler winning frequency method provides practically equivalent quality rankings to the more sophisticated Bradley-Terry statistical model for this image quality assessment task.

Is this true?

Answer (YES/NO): YES